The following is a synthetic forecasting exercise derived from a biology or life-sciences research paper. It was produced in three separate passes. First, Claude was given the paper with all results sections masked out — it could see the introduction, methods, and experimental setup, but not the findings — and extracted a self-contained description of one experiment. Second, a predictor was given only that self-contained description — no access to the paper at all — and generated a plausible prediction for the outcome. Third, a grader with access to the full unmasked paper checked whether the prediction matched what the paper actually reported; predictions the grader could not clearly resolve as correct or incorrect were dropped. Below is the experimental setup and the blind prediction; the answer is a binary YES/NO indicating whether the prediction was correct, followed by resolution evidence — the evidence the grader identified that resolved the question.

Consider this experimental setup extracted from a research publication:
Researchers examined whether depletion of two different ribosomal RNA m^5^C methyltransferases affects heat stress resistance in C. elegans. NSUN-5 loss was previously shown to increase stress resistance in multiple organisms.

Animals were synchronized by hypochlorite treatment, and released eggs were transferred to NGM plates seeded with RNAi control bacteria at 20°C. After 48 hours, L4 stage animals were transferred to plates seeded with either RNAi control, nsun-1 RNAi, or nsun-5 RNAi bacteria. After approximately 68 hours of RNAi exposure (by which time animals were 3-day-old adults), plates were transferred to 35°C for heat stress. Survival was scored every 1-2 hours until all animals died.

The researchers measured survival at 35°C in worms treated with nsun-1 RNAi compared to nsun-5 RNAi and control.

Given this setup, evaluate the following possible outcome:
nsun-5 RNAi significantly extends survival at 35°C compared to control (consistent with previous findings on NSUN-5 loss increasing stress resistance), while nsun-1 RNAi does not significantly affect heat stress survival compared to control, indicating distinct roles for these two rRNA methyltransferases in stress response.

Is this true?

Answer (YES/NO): NO